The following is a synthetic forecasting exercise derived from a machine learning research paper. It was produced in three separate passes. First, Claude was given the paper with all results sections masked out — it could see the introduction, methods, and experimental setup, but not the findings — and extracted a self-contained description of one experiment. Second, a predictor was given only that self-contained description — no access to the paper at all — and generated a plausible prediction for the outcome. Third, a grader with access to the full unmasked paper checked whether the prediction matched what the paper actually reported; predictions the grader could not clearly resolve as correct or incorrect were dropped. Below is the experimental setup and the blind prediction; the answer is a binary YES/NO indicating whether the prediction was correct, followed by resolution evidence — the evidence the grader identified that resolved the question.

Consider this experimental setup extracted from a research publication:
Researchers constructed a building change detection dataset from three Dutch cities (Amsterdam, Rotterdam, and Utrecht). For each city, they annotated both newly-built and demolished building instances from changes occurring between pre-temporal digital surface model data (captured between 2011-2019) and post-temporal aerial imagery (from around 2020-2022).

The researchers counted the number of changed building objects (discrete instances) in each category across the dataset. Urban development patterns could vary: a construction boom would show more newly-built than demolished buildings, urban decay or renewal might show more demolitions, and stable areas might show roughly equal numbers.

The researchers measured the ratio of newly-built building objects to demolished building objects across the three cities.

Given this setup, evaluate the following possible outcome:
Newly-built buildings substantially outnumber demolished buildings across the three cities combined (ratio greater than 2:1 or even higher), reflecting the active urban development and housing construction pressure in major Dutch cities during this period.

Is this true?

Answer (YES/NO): YES